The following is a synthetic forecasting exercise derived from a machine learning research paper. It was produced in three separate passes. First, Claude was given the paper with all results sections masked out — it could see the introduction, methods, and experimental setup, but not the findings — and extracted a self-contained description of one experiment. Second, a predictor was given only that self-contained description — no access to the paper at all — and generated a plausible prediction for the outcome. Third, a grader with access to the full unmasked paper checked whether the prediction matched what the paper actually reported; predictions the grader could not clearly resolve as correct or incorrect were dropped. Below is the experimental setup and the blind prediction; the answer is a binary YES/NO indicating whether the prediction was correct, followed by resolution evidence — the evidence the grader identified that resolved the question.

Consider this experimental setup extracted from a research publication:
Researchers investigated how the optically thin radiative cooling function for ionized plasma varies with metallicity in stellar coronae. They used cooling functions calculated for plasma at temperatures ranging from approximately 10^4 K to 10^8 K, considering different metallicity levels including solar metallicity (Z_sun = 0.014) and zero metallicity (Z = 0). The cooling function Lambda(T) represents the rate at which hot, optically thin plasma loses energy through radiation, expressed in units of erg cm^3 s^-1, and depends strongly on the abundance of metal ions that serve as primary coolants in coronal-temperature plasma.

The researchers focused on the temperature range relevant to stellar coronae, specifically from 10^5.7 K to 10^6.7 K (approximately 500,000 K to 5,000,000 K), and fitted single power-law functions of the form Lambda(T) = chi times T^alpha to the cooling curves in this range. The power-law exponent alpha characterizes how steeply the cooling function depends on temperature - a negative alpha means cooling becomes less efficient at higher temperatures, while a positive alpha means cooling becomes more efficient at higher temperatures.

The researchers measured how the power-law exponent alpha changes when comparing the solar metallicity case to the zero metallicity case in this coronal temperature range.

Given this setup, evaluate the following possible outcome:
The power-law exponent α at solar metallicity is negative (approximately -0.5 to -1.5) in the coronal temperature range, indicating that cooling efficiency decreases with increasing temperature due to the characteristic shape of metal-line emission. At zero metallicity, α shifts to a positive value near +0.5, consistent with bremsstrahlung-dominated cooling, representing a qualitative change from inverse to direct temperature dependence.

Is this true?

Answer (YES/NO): NO